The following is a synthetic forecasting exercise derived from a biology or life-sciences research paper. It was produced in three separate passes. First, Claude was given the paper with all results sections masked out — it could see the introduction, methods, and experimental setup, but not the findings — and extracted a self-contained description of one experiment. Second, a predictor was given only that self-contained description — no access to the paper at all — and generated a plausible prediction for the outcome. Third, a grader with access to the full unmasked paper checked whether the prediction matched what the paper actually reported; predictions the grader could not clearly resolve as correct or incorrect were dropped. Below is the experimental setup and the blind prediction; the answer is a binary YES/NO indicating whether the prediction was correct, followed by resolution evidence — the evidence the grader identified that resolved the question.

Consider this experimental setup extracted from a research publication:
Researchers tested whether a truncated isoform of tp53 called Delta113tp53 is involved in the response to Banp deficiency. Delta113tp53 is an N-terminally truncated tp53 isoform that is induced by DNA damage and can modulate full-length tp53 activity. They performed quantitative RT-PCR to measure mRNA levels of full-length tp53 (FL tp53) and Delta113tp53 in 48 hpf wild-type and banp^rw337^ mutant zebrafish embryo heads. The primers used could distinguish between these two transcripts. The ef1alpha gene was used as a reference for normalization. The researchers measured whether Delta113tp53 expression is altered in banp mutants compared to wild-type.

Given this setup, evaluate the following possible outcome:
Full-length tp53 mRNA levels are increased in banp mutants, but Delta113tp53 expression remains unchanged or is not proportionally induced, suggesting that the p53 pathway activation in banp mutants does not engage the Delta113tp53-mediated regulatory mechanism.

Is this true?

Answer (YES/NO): NO